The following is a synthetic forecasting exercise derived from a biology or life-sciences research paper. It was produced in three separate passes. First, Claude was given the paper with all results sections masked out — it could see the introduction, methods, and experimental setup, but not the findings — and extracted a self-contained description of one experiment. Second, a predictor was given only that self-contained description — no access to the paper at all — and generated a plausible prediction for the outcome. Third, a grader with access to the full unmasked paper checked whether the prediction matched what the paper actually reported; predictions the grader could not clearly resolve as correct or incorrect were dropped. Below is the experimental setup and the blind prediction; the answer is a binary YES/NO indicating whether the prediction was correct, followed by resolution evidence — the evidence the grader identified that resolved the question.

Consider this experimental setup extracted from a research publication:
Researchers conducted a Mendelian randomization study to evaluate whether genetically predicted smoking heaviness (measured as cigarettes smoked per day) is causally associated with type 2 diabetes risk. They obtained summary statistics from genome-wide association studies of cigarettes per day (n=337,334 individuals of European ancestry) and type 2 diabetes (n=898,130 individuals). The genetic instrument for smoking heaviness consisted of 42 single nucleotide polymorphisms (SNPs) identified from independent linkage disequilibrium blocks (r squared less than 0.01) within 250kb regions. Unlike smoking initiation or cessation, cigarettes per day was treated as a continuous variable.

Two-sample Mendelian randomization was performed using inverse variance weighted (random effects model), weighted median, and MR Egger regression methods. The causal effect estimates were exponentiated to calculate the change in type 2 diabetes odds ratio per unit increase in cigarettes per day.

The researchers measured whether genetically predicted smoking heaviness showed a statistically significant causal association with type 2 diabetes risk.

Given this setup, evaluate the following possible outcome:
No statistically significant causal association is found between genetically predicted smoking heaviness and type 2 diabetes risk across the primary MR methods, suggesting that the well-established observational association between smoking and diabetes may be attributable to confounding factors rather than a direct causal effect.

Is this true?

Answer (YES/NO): NO